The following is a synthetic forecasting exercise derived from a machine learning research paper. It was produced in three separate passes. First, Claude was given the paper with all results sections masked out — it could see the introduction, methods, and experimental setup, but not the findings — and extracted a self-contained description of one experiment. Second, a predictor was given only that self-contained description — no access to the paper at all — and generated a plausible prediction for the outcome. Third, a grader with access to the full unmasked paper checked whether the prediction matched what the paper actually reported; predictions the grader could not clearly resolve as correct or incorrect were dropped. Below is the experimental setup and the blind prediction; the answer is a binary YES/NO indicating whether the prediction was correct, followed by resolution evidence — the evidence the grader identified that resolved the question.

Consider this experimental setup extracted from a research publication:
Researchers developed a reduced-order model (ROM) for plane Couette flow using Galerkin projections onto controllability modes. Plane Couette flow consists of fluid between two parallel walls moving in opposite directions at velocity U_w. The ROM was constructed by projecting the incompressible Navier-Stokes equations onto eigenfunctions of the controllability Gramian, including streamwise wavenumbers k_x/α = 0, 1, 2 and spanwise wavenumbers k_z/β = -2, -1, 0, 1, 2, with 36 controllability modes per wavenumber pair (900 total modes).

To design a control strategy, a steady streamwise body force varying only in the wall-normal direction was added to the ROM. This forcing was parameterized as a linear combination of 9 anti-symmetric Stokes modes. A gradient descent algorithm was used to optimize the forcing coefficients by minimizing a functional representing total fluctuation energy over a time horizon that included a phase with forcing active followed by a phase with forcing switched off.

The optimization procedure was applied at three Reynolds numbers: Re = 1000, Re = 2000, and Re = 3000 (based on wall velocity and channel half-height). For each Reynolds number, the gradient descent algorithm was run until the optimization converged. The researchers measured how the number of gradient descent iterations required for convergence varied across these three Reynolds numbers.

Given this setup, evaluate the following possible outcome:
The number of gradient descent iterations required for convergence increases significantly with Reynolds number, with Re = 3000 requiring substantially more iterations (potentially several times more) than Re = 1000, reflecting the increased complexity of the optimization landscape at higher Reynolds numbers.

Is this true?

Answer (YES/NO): YES